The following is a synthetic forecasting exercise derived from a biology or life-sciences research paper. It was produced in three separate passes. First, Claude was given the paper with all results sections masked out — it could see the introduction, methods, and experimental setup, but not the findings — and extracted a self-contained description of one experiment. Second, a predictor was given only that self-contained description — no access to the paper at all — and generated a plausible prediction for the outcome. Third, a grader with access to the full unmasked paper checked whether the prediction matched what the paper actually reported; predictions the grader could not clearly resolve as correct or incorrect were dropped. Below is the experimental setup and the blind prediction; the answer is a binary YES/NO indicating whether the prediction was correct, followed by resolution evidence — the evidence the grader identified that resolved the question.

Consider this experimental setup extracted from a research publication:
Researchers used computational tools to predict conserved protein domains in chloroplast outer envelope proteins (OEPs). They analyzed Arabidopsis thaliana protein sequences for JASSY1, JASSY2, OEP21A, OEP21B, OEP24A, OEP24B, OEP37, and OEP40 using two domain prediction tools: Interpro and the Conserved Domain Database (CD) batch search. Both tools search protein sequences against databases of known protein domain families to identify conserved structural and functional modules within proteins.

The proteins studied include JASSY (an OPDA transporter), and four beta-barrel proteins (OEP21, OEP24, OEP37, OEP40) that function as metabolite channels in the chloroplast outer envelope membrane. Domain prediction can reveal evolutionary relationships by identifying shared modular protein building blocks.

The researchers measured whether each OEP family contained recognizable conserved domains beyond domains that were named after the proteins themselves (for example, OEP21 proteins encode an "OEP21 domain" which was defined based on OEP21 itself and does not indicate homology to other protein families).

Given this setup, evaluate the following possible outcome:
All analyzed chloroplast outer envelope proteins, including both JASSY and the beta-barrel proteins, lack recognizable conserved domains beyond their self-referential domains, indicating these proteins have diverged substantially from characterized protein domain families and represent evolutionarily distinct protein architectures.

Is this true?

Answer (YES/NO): NO